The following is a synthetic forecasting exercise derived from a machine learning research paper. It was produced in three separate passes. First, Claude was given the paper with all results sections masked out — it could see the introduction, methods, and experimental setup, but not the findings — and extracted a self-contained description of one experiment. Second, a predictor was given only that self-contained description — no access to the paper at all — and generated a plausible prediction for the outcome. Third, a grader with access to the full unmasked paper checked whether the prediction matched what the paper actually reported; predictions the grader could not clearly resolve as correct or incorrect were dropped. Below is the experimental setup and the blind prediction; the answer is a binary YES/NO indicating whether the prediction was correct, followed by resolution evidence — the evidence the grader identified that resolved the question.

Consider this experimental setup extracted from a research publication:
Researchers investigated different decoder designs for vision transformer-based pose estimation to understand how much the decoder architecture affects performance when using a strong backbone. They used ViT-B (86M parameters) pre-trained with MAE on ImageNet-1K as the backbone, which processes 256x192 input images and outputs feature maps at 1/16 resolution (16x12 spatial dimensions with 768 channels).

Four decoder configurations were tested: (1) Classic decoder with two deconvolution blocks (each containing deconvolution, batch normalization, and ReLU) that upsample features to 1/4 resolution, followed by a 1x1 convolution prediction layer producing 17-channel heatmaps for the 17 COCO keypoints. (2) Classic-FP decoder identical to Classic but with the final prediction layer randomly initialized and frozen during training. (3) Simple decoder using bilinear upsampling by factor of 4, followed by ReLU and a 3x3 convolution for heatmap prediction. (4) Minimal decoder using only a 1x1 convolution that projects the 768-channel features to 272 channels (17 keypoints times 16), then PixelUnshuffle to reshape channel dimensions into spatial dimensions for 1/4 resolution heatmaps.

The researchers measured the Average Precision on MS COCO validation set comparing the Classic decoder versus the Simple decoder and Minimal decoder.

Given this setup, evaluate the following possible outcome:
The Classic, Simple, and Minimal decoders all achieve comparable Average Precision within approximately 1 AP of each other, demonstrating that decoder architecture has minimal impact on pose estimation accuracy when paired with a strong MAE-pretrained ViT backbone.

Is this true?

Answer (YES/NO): YES